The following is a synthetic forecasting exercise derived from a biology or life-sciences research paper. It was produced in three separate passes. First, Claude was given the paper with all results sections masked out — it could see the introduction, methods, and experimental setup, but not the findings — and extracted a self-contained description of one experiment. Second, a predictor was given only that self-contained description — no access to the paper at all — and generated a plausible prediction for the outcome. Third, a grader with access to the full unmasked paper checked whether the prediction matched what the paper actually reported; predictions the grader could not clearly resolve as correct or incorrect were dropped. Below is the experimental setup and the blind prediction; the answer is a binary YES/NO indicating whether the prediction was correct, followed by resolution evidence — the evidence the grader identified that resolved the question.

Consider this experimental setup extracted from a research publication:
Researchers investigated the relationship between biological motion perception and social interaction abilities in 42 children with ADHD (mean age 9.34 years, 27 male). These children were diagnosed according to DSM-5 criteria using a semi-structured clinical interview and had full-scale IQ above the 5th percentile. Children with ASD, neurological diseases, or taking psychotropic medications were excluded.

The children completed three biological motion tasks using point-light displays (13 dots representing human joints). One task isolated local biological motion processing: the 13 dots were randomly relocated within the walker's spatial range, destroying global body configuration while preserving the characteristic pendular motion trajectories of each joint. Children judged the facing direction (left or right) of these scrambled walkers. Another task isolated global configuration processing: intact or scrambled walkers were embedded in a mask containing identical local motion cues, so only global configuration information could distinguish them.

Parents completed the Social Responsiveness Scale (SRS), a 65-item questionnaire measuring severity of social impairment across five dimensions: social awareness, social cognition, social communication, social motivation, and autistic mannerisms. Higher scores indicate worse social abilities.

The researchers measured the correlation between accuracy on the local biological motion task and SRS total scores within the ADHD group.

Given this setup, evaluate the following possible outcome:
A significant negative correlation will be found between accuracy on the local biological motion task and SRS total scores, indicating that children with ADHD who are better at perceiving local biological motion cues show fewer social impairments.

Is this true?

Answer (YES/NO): YES